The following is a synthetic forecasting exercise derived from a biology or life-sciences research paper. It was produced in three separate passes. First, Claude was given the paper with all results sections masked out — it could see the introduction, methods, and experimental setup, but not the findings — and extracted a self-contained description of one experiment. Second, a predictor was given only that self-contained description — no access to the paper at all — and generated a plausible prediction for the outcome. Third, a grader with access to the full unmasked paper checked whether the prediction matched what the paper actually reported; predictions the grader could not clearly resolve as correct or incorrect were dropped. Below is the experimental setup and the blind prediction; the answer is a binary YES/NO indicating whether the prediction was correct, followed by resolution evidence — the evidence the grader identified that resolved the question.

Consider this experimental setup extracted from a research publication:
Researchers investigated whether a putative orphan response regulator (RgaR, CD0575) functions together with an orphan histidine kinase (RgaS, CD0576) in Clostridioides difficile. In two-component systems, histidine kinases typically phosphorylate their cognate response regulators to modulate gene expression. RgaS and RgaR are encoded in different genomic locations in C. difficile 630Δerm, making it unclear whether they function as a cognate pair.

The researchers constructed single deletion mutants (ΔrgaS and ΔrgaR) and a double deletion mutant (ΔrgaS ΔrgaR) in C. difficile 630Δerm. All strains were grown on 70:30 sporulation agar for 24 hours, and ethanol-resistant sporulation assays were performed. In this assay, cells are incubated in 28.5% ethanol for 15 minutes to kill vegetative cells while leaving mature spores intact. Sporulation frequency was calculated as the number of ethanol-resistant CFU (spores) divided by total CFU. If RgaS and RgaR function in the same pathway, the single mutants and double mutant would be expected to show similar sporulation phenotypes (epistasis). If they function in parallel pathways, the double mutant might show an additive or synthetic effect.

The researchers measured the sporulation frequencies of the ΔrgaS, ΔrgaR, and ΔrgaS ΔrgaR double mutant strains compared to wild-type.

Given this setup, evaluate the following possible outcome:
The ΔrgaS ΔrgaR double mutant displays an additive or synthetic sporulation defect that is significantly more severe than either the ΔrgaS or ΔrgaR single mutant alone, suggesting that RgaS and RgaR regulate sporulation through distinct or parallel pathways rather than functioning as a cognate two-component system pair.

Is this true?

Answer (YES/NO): NO